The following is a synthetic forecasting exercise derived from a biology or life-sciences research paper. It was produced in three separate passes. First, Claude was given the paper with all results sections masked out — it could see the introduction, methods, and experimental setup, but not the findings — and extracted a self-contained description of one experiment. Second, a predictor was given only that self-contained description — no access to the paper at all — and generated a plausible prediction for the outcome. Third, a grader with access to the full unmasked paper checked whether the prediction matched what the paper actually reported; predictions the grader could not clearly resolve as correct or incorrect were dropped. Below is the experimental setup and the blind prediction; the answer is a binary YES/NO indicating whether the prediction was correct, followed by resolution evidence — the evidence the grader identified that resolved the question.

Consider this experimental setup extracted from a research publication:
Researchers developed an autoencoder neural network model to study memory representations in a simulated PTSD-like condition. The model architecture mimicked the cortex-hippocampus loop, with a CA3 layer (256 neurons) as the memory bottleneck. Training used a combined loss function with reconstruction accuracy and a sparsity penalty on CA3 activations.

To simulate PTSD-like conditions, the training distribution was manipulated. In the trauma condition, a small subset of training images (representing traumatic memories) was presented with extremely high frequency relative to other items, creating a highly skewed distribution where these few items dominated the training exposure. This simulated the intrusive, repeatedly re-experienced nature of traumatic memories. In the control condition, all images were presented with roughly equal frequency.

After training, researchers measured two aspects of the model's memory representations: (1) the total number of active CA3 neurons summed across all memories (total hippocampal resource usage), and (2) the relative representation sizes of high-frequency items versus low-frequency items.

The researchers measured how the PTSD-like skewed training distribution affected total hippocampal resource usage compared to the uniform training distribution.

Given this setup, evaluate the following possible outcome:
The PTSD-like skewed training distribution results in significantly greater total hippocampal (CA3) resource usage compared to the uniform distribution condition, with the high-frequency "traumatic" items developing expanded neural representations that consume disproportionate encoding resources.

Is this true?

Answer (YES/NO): NO